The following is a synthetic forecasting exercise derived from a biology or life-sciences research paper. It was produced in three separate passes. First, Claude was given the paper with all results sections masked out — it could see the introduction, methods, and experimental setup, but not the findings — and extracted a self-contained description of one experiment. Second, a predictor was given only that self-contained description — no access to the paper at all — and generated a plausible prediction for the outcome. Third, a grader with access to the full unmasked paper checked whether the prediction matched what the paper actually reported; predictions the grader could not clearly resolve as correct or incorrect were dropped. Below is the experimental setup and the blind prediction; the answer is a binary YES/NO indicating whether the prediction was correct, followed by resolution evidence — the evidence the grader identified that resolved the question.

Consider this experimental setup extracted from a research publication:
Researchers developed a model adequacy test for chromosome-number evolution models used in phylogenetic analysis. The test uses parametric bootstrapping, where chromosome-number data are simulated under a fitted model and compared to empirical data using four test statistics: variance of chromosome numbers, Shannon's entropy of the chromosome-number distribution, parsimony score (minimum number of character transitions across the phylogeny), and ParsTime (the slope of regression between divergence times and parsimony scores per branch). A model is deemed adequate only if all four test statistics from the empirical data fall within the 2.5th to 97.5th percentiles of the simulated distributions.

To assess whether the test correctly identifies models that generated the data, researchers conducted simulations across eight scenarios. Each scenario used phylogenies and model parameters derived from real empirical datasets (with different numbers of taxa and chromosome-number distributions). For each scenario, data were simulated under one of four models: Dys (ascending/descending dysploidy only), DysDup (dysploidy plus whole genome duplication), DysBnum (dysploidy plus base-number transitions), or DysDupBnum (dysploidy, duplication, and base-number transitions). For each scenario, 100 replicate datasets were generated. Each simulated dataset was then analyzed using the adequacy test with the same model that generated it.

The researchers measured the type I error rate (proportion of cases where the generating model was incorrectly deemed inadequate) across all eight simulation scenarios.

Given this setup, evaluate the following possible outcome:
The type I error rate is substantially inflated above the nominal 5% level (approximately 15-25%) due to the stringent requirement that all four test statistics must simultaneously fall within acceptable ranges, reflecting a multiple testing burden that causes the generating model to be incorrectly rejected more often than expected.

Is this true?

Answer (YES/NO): NO